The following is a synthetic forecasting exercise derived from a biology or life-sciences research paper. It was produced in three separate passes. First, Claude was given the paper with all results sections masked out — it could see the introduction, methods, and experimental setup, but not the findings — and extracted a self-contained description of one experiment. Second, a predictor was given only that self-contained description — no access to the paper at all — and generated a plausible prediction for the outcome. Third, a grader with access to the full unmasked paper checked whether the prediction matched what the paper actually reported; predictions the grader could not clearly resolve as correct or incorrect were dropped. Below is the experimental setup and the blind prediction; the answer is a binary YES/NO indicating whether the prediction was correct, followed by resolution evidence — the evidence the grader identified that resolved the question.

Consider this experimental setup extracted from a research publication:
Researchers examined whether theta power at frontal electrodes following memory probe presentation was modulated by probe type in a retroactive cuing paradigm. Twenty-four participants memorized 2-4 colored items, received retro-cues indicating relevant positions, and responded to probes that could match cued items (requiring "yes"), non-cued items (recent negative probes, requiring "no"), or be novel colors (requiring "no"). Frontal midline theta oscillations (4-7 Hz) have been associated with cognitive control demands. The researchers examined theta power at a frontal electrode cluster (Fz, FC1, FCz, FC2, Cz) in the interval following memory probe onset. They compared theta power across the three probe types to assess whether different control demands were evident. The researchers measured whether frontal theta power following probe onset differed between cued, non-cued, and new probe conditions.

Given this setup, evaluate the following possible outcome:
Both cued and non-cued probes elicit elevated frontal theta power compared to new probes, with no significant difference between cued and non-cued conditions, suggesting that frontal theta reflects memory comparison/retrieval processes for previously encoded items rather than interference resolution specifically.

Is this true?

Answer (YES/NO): NO